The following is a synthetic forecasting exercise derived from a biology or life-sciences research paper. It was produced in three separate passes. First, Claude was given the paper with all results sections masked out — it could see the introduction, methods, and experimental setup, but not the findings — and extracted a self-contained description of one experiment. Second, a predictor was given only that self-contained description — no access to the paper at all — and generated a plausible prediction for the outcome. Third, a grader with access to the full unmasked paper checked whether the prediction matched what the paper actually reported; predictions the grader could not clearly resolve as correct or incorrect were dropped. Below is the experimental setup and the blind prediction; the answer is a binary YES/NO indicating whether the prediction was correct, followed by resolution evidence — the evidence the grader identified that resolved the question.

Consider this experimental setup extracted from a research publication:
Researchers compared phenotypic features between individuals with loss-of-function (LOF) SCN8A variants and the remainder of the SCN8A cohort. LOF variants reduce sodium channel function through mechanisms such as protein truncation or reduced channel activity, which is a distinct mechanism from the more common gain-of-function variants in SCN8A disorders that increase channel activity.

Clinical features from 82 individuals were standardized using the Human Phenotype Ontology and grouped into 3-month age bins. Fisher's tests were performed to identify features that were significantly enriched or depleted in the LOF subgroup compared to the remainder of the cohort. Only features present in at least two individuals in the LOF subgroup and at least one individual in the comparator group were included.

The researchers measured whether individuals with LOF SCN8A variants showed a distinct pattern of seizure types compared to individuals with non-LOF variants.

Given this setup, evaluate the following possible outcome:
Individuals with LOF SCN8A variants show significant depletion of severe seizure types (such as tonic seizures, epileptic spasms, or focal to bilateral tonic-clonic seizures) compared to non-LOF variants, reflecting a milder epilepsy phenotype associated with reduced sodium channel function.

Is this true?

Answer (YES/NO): NO